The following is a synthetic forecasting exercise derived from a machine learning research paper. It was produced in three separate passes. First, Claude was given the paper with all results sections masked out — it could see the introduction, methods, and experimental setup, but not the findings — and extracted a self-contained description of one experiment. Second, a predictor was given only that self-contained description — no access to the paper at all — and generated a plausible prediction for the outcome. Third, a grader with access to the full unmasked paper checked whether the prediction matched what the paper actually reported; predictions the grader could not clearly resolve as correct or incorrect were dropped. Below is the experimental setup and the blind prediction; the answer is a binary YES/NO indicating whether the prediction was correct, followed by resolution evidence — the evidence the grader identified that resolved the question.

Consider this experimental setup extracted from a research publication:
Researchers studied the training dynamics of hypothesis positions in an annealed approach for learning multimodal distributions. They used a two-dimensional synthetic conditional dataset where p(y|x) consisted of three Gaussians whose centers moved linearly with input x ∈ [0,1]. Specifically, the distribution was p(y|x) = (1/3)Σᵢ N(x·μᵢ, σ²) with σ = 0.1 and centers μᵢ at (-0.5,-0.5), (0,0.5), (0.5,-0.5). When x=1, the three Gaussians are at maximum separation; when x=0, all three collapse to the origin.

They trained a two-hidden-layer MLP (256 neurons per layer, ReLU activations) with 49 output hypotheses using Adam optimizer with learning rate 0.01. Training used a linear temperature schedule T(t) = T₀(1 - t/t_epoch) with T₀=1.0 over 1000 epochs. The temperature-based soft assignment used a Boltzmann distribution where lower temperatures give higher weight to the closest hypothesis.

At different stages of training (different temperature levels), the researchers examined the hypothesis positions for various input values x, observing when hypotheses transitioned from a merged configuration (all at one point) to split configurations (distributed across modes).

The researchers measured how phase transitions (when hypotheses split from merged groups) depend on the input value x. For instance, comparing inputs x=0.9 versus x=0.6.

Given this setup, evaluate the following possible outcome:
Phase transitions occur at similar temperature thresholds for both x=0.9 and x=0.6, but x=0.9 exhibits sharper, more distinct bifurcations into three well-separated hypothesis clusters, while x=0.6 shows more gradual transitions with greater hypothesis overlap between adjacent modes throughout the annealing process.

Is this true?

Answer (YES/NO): NO